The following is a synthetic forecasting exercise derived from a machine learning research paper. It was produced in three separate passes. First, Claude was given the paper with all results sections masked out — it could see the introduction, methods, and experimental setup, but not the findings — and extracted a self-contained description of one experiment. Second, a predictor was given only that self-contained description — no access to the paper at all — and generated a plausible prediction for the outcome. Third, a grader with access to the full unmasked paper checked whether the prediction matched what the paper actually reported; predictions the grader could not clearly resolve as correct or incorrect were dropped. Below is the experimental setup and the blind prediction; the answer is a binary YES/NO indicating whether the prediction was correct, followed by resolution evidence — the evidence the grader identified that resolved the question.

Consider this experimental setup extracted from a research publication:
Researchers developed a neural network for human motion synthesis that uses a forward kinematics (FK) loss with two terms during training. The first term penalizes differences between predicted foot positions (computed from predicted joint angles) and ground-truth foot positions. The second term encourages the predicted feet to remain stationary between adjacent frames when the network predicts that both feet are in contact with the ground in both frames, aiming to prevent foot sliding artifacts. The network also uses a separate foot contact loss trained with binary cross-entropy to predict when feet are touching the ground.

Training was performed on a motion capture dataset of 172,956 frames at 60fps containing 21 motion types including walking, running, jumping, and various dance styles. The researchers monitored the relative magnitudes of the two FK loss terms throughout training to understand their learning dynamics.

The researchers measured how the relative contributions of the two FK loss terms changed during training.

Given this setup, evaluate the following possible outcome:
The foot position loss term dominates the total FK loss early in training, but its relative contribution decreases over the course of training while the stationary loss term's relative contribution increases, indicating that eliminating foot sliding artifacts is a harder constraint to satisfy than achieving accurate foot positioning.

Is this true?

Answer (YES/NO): YES